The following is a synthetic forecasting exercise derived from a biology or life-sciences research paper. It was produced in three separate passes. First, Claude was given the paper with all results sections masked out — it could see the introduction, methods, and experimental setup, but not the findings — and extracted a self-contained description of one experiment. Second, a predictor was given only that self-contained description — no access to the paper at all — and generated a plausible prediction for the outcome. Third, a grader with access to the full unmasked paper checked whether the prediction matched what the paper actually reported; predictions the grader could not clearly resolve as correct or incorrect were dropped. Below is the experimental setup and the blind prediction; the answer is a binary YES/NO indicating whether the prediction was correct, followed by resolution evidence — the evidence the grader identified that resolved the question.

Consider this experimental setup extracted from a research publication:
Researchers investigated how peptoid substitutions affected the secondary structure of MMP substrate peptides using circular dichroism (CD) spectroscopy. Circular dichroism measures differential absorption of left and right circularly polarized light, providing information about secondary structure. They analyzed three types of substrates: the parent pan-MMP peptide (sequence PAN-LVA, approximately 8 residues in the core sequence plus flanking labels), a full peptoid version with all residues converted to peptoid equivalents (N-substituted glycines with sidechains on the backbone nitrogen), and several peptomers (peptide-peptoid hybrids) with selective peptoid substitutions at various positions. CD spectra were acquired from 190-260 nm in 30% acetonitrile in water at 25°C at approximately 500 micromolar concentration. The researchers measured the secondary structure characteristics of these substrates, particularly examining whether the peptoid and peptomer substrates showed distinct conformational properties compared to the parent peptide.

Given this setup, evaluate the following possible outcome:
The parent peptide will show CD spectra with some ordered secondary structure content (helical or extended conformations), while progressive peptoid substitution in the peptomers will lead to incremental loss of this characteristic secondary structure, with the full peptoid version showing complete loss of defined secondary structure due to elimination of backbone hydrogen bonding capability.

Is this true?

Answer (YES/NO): NO